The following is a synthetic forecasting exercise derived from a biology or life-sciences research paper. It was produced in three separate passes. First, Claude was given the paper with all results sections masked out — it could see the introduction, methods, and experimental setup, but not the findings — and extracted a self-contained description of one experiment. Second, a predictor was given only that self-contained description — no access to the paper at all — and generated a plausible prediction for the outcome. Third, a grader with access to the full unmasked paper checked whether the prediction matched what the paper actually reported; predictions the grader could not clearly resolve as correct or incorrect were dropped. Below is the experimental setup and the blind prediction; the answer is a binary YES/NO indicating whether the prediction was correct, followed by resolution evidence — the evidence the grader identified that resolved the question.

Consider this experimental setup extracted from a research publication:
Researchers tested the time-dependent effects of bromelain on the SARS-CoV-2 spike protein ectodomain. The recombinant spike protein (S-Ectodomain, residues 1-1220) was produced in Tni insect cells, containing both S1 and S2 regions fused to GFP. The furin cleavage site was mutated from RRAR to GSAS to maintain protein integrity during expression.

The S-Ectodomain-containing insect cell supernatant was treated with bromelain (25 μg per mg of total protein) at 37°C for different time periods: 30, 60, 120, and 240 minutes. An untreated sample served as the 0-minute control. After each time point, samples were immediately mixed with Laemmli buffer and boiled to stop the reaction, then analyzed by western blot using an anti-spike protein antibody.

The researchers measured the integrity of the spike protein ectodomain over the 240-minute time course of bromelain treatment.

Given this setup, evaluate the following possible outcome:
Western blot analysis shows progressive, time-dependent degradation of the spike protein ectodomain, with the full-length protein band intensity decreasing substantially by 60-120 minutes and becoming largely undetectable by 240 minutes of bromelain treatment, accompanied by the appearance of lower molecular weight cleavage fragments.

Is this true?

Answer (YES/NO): NO